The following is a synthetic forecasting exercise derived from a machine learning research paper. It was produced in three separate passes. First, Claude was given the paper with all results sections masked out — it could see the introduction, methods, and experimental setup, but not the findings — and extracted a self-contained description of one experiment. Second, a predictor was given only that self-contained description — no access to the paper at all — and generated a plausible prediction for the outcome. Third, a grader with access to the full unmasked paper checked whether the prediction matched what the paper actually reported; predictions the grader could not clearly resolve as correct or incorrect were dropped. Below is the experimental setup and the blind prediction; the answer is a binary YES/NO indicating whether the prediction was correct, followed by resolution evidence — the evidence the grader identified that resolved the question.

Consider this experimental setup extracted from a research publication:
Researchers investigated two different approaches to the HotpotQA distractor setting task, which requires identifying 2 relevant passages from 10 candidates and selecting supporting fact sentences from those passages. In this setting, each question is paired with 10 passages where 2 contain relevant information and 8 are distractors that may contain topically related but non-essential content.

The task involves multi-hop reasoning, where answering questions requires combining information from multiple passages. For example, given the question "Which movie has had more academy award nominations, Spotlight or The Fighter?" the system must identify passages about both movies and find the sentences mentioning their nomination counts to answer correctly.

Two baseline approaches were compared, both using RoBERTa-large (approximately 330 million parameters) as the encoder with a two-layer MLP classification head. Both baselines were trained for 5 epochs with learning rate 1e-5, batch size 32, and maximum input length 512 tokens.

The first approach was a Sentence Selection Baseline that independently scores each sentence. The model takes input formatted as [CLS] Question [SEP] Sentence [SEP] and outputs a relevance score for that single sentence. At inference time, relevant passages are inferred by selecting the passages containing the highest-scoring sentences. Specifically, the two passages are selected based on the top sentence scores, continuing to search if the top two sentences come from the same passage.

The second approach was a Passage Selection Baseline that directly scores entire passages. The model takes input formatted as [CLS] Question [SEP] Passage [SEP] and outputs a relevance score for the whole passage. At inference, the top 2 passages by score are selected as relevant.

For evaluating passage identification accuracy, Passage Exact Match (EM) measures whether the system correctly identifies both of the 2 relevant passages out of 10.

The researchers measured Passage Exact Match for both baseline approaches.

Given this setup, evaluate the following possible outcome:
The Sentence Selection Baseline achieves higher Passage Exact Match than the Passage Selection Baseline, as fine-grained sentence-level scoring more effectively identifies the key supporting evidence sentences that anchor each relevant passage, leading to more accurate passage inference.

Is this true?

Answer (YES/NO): NO